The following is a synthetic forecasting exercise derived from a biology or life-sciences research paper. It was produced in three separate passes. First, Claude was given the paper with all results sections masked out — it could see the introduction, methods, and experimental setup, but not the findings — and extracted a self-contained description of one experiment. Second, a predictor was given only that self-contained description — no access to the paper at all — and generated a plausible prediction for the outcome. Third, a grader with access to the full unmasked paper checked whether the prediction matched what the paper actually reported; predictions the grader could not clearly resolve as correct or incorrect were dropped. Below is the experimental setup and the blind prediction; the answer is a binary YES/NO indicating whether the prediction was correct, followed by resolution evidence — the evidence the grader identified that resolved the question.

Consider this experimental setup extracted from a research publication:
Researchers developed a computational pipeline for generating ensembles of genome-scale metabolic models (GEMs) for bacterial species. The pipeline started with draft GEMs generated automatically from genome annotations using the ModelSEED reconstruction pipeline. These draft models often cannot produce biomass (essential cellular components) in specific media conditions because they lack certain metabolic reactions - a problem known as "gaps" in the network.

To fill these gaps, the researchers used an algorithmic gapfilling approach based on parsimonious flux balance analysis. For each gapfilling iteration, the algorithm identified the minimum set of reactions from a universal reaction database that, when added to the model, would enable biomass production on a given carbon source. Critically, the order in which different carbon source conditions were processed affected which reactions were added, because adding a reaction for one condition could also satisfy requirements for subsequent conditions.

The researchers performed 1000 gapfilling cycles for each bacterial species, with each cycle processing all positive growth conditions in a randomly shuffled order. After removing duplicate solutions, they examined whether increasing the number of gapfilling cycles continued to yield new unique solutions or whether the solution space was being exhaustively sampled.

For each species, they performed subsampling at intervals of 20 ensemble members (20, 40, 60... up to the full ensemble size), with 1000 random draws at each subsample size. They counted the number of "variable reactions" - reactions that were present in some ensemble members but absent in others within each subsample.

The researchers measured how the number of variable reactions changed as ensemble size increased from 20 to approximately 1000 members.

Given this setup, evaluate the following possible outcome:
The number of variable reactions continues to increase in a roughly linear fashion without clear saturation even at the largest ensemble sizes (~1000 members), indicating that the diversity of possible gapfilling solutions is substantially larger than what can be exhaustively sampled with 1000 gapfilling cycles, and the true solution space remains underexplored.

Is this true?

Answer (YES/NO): NO